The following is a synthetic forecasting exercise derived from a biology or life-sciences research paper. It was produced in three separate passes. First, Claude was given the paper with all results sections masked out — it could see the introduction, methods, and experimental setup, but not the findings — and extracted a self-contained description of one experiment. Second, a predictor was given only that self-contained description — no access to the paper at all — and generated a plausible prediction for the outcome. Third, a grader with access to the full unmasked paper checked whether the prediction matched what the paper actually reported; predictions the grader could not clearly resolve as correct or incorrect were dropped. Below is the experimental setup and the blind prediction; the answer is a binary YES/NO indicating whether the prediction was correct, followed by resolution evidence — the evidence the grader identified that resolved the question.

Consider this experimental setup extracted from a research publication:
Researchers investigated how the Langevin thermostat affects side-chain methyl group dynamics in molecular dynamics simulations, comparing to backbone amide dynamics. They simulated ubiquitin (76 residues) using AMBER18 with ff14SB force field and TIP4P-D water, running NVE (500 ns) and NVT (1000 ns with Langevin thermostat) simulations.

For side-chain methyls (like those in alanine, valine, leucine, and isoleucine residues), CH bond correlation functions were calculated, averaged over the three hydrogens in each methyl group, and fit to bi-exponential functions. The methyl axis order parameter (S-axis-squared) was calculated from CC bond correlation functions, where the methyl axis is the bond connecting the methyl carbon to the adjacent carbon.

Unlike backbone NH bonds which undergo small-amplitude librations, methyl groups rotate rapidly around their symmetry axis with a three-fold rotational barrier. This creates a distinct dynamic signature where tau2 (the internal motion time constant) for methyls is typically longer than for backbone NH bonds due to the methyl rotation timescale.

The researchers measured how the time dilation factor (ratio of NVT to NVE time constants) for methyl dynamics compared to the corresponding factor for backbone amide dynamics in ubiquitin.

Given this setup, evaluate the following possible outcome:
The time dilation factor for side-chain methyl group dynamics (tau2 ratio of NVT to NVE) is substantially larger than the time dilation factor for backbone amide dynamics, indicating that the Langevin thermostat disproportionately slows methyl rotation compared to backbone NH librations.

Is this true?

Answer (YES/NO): NO